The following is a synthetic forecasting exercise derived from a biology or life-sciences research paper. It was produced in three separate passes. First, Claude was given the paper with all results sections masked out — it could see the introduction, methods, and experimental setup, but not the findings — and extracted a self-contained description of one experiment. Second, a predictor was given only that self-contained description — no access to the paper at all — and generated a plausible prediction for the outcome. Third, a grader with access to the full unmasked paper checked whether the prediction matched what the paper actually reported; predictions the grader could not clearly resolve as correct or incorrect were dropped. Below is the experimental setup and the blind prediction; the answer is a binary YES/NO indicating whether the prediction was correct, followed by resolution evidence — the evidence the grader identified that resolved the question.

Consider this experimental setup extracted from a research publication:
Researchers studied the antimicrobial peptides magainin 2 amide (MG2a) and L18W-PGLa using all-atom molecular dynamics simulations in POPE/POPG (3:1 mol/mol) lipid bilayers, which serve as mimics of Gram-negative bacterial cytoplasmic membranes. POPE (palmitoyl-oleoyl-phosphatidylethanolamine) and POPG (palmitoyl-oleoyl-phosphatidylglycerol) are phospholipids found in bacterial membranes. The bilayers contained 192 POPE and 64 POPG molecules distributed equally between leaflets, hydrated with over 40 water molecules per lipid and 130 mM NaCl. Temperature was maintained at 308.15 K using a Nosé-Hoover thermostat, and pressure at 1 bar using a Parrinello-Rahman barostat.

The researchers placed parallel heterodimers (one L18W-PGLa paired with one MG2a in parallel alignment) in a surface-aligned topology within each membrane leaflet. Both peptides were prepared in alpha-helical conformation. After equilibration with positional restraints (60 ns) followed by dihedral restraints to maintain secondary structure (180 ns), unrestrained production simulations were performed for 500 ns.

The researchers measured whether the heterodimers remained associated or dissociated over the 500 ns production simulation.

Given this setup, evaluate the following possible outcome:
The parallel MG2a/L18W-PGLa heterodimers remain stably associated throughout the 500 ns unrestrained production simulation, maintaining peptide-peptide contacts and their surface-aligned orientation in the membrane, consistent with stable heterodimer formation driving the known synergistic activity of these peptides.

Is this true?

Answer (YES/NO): YES